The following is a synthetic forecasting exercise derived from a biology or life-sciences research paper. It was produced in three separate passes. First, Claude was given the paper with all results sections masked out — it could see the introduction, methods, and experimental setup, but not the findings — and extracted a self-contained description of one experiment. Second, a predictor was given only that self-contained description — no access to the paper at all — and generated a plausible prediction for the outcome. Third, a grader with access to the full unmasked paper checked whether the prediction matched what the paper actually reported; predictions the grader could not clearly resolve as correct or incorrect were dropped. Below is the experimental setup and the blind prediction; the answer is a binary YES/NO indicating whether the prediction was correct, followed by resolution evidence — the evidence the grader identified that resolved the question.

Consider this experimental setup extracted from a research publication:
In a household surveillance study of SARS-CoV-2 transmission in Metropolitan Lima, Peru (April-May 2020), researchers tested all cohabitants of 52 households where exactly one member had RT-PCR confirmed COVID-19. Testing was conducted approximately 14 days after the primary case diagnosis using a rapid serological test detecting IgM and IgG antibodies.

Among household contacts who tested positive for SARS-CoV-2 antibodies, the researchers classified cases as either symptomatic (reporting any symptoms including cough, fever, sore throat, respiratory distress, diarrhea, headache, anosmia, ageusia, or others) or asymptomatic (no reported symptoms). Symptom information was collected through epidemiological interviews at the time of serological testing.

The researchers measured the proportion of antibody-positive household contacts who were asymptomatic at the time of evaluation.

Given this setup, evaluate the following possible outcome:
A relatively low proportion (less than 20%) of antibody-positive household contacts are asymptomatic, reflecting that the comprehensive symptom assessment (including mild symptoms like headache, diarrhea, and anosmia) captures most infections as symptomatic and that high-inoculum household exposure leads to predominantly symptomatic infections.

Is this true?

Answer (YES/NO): NO